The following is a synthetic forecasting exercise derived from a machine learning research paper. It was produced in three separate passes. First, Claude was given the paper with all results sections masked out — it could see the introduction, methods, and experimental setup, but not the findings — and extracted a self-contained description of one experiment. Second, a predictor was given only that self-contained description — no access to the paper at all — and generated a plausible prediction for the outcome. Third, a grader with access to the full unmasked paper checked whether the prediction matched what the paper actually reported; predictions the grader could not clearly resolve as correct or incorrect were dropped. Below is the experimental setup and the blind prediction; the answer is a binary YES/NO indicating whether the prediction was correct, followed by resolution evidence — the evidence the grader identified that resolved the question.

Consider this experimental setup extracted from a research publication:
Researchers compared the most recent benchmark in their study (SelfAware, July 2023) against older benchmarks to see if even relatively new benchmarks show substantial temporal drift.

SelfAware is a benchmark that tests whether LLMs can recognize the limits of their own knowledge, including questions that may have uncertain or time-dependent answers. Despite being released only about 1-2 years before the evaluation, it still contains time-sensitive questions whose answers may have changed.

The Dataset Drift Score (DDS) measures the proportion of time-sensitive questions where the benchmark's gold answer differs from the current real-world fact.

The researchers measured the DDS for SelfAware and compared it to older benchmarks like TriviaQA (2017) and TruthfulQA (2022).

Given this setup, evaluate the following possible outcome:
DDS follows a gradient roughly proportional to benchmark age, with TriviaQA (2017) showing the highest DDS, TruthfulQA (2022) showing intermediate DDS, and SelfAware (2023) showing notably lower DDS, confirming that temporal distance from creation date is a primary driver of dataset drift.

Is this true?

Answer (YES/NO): NO